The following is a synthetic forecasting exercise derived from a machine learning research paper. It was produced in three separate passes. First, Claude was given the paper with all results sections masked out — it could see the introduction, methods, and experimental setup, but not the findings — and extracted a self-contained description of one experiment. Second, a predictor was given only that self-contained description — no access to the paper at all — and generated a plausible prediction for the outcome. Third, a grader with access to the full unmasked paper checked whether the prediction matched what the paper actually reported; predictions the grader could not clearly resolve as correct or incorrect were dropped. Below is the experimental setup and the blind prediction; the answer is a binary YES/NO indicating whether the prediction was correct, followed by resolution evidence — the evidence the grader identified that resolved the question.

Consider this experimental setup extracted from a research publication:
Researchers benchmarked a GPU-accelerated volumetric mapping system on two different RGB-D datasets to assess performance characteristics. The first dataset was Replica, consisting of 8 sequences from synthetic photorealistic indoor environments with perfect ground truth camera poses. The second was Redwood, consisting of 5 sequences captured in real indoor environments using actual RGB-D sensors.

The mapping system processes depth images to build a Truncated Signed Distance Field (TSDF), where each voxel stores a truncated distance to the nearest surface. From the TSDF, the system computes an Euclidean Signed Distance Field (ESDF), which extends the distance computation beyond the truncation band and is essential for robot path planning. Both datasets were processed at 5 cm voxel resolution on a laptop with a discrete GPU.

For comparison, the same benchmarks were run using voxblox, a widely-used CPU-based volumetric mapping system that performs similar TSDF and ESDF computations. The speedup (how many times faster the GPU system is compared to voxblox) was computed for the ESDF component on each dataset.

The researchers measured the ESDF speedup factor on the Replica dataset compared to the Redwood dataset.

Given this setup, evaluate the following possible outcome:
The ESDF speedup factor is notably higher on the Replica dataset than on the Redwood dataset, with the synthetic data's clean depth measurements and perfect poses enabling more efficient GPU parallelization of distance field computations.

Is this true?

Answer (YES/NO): YES